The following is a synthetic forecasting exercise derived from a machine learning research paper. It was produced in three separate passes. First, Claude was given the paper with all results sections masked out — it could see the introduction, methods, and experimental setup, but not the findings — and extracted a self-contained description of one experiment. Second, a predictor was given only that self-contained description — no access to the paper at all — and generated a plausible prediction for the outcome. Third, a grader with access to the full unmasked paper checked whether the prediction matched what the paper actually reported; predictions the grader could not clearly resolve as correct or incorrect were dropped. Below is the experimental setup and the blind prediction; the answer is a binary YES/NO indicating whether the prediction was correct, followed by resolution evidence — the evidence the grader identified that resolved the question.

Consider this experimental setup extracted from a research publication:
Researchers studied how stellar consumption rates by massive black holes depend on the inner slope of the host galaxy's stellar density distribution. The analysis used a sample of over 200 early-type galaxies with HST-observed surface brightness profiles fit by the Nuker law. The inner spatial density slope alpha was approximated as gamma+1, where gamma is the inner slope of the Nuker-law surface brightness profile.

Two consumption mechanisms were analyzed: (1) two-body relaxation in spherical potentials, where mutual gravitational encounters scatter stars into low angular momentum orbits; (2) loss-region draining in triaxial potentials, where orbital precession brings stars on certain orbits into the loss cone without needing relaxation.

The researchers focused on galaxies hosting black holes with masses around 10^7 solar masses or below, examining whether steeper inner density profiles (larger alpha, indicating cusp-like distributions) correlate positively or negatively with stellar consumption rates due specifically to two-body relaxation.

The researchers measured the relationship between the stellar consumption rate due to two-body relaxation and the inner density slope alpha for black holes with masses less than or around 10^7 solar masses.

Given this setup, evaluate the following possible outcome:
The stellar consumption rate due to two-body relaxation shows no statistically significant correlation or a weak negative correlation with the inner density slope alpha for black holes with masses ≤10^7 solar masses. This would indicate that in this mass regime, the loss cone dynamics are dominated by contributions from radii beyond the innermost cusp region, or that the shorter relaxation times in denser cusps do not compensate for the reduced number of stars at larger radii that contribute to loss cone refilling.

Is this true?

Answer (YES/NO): NO